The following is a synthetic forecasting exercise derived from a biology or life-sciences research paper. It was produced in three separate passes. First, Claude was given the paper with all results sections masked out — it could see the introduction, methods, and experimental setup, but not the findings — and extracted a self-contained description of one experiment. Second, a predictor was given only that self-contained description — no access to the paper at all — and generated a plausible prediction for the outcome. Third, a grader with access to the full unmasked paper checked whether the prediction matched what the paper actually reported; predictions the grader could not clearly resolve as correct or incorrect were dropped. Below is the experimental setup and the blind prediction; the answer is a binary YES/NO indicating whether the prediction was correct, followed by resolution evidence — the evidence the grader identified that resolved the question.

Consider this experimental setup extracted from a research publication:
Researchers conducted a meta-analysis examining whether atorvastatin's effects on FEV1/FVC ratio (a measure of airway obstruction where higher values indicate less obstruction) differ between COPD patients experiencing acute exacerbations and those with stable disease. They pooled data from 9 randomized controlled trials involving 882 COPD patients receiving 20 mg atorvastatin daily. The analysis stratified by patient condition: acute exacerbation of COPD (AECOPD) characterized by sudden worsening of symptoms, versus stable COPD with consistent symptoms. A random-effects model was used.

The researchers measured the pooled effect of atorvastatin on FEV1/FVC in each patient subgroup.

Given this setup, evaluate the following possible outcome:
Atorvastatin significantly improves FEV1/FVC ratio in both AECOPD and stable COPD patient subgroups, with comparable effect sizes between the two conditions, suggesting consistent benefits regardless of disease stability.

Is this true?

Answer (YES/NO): NO